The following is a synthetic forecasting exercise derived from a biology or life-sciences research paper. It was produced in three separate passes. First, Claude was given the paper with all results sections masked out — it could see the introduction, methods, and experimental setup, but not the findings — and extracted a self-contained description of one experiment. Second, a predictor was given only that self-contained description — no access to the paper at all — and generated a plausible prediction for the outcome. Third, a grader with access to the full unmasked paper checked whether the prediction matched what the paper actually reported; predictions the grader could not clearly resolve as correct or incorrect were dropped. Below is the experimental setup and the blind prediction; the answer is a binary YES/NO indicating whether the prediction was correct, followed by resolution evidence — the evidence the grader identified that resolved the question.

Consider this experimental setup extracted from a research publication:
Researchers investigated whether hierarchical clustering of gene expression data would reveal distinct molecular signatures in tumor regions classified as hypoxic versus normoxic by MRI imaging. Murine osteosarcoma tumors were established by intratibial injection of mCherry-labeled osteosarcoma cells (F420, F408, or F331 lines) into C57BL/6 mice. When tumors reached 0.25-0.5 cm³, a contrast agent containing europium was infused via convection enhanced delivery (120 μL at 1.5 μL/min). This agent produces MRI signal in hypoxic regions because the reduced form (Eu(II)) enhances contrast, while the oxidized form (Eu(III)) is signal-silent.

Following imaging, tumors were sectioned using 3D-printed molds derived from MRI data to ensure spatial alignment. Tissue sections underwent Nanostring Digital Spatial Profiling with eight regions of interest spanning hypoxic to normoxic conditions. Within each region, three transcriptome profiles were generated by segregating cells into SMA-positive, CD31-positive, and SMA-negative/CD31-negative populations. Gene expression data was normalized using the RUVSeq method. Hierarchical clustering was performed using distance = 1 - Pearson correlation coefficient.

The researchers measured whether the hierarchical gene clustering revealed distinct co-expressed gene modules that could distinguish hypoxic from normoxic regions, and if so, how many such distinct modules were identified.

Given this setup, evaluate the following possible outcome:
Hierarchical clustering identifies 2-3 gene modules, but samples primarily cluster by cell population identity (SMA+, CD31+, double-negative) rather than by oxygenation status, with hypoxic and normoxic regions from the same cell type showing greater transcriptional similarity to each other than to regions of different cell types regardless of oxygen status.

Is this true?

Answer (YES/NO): NO